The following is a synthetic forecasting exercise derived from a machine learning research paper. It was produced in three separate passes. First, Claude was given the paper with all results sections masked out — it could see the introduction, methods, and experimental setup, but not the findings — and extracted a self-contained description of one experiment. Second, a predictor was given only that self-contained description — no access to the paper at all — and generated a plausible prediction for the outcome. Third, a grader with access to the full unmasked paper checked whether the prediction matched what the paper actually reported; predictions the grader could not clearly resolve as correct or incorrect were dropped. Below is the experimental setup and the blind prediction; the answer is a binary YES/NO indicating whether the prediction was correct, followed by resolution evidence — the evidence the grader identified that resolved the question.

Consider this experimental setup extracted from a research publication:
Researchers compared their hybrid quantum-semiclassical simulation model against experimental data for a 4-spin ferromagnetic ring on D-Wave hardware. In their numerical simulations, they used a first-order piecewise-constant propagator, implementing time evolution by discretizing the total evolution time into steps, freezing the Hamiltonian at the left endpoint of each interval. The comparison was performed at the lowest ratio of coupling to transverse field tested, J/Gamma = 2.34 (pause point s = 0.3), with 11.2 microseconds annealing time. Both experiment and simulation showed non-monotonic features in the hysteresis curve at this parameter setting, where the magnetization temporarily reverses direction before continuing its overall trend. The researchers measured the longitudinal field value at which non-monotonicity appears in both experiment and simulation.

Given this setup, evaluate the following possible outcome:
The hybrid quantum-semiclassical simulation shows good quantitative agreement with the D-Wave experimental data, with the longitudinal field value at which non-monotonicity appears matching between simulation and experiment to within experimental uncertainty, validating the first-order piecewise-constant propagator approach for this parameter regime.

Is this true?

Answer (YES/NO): YES